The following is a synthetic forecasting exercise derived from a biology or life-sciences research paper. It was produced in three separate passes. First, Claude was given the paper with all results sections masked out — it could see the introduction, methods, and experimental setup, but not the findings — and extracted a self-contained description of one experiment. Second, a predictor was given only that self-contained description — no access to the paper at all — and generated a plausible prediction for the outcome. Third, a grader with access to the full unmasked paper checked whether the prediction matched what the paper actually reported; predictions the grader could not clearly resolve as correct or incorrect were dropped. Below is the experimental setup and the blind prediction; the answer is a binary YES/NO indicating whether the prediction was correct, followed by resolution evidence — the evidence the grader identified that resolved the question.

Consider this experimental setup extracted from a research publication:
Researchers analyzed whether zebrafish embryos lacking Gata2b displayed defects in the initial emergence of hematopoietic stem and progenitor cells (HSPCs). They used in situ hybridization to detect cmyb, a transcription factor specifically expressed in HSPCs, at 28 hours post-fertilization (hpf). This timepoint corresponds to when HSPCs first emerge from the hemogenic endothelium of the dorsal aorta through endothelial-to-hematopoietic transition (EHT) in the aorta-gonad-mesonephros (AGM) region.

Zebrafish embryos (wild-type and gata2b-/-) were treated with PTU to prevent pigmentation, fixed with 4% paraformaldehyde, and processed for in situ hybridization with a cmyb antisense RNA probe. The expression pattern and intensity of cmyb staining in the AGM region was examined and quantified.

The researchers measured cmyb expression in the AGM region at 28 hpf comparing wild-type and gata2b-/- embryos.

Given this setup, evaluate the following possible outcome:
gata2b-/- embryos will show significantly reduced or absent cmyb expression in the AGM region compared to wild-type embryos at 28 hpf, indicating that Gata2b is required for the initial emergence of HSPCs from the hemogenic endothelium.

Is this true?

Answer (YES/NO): NO